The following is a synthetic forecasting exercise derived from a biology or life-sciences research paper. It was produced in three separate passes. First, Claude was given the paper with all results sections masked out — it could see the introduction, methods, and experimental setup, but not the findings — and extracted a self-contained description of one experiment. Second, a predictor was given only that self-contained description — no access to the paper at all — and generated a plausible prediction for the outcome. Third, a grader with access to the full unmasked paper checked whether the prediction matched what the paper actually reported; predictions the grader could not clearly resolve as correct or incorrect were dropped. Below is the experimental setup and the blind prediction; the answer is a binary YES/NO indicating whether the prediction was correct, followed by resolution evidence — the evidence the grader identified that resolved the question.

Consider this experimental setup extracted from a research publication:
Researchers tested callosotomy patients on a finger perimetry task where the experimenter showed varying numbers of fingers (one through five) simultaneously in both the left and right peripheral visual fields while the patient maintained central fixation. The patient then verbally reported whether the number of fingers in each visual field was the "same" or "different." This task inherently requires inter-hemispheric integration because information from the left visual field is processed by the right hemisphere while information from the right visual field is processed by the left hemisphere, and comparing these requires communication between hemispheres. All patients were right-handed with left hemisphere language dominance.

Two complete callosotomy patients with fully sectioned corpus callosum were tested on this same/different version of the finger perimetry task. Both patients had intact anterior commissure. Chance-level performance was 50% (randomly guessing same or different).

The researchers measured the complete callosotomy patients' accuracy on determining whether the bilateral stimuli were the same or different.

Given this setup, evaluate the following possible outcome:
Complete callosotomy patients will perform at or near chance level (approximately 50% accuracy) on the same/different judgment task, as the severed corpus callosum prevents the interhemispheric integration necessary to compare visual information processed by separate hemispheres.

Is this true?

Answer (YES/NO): YES